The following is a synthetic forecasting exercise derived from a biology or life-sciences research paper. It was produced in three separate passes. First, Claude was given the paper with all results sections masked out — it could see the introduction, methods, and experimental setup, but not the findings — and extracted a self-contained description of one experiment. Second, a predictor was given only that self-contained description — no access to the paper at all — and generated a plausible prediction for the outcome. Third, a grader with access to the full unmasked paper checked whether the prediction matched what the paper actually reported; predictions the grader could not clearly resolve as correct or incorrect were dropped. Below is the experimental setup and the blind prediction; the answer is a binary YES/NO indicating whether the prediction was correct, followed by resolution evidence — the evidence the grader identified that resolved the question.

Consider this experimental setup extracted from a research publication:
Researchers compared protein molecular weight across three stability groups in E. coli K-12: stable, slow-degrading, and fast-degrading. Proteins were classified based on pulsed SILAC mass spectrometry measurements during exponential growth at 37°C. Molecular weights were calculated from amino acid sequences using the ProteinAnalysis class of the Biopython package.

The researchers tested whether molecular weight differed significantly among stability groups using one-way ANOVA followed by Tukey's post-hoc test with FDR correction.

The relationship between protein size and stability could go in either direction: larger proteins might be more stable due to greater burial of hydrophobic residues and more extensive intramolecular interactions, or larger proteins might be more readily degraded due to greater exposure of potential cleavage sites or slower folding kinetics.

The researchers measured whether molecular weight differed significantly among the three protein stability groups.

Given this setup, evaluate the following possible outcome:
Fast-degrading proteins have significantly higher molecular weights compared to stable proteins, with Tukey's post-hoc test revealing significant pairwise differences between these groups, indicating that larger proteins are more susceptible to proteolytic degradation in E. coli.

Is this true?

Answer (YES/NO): NO